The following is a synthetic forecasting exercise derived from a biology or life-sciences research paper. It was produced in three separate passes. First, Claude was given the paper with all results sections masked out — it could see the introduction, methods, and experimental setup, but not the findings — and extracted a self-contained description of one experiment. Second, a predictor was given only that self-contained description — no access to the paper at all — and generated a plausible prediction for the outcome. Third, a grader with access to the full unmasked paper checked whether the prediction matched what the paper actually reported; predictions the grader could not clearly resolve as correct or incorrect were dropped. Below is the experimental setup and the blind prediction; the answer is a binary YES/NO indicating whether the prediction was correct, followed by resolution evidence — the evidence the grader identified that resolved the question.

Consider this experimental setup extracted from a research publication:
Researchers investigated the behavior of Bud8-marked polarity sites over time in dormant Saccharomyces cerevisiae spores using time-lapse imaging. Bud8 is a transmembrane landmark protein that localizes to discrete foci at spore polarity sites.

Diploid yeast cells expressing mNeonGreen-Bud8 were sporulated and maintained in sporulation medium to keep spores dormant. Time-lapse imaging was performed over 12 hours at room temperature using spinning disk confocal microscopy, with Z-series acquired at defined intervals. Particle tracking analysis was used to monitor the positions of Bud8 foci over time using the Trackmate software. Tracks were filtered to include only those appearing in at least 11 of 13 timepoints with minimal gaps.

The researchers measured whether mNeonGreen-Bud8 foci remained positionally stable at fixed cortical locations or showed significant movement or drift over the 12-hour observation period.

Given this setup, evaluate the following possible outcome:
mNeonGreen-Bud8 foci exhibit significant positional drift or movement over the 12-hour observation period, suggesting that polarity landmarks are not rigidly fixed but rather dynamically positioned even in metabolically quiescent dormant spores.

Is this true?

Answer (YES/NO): NO